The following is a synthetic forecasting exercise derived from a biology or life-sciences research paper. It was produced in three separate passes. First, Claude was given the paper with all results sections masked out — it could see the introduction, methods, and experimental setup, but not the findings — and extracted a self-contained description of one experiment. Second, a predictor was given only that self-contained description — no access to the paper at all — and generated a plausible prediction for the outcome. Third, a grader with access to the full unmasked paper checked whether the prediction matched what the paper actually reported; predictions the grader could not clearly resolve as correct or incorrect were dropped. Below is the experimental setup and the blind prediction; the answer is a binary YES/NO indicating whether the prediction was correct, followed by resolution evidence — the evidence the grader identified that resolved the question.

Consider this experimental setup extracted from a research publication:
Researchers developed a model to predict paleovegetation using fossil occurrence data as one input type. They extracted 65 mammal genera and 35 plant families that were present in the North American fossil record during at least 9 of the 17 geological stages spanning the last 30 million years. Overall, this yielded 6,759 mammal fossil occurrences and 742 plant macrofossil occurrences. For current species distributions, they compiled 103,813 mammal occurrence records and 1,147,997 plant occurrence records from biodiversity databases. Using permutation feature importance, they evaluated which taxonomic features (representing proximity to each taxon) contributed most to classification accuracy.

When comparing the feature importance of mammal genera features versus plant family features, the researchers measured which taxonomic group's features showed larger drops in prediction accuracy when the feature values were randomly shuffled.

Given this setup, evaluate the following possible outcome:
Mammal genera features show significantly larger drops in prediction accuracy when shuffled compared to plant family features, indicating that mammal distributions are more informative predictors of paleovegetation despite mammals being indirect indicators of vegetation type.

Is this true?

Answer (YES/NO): YES